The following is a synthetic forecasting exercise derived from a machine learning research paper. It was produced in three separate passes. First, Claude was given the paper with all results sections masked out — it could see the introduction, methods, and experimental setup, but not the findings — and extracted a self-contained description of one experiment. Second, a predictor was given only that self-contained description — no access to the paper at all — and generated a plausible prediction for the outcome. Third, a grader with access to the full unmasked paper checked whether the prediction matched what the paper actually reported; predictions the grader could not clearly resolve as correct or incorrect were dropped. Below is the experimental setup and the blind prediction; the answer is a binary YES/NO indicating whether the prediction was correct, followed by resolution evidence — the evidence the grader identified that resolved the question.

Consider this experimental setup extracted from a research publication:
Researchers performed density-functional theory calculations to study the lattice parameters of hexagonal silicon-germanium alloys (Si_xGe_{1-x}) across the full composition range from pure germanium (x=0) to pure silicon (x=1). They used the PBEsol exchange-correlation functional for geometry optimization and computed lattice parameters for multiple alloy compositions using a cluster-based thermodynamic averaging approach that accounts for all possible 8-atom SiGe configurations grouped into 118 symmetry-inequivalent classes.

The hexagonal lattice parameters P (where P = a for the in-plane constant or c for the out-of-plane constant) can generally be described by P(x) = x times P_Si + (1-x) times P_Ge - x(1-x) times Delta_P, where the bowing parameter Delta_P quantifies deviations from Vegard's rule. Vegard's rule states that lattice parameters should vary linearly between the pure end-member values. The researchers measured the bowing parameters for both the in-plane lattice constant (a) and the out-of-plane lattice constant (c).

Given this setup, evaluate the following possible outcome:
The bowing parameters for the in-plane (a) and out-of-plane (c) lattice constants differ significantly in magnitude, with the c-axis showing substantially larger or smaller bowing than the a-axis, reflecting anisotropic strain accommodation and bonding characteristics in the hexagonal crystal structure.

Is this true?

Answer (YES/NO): NO